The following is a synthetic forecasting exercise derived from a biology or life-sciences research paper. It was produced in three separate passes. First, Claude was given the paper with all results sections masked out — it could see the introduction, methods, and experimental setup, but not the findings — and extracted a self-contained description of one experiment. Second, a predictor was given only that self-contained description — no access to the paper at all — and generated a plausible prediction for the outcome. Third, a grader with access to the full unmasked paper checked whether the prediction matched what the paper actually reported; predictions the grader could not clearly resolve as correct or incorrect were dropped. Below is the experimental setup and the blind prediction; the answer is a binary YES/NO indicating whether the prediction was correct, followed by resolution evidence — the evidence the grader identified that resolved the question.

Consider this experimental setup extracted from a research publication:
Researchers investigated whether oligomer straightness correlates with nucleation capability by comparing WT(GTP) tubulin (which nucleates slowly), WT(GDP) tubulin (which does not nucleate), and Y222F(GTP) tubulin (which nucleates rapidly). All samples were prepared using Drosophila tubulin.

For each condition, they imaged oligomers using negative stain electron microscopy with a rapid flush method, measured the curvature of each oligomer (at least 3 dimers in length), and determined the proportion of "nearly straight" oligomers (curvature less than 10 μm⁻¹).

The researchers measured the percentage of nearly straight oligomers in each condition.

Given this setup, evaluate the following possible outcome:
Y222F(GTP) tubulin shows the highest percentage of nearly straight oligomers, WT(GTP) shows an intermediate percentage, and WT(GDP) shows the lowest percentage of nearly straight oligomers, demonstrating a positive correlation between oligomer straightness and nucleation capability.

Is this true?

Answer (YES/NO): YES